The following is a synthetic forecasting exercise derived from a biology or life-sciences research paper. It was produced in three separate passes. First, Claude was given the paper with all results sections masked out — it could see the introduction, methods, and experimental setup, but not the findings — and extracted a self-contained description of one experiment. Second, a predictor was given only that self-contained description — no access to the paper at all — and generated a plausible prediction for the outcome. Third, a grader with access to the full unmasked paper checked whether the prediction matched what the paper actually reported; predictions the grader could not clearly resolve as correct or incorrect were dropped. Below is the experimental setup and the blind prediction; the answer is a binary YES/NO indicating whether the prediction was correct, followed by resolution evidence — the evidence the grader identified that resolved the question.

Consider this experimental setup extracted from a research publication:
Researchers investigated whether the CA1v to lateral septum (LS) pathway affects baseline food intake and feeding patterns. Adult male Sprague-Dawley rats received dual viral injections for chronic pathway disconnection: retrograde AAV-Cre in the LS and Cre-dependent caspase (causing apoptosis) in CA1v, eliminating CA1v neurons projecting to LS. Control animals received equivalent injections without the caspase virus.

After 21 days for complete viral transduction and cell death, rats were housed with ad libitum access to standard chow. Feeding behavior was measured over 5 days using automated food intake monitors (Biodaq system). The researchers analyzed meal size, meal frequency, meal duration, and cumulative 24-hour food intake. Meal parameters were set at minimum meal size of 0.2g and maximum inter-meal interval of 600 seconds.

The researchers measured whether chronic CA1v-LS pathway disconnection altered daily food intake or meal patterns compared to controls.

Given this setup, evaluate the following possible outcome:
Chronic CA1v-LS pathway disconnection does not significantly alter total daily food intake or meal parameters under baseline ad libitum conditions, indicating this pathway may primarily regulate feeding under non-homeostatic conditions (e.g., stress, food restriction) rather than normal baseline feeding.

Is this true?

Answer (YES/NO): YES